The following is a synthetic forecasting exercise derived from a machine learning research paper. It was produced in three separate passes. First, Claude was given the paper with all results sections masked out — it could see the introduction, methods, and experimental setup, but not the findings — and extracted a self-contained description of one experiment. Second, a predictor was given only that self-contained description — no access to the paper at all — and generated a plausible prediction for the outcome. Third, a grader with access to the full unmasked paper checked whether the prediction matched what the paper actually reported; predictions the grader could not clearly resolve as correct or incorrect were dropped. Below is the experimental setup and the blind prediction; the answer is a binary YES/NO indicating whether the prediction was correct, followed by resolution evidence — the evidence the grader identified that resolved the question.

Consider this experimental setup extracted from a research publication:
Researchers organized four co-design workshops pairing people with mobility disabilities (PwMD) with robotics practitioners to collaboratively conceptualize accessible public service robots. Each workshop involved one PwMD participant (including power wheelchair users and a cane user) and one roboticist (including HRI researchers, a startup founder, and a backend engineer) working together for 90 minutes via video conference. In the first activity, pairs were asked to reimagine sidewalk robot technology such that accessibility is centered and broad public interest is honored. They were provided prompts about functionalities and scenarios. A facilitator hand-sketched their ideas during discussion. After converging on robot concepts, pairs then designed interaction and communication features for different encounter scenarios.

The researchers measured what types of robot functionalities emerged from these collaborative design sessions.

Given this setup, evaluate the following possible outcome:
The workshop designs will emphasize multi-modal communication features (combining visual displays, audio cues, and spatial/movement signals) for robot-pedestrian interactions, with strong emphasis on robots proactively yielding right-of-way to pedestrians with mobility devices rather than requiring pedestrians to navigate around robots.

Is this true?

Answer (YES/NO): NO